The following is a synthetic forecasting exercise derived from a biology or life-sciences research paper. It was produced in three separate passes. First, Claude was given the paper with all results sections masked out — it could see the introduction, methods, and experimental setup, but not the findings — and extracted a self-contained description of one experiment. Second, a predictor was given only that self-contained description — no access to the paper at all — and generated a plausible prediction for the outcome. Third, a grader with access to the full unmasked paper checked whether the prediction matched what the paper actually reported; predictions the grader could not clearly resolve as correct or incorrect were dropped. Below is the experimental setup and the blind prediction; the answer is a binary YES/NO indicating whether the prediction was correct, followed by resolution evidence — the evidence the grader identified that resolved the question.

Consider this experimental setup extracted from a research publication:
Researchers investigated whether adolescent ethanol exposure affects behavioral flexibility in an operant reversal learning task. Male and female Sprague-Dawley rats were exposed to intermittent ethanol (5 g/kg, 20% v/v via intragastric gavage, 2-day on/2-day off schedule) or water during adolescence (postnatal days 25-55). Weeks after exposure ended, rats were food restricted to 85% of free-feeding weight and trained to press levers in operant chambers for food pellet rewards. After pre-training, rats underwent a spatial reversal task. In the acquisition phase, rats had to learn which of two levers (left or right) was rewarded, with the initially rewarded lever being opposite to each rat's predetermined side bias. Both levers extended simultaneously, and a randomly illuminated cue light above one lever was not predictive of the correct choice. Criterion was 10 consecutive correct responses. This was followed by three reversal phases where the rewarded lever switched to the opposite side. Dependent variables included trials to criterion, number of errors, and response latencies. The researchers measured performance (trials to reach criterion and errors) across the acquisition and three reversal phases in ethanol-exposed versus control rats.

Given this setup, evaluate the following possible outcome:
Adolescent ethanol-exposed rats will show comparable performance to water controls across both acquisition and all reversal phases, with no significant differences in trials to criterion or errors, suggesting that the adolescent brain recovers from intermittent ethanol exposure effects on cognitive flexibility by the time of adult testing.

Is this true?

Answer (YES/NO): YES